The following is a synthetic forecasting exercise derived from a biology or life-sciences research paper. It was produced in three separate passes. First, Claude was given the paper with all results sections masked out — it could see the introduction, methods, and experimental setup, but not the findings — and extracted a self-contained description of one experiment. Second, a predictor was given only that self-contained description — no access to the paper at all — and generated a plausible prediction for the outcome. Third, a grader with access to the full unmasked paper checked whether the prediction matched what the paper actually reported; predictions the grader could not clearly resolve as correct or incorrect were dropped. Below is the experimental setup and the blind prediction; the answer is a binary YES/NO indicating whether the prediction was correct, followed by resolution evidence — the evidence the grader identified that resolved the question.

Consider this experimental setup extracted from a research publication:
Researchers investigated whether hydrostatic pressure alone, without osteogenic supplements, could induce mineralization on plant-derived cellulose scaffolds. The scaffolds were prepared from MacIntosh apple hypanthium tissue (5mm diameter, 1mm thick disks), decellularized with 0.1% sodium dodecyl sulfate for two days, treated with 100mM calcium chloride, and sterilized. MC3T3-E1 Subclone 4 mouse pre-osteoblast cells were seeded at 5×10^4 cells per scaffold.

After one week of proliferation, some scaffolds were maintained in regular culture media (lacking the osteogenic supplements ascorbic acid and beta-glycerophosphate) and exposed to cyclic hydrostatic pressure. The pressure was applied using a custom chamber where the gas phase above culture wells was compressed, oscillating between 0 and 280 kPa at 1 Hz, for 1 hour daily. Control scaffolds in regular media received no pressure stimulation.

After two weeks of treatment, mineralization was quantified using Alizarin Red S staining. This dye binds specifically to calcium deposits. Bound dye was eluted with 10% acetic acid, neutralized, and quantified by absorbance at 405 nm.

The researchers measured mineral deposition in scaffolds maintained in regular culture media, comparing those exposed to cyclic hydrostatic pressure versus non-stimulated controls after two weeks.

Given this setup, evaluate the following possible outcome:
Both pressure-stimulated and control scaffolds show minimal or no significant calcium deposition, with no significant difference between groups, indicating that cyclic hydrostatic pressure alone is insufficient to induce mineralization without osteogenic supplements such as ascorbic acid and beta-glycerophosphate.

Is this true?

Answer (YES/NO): NO